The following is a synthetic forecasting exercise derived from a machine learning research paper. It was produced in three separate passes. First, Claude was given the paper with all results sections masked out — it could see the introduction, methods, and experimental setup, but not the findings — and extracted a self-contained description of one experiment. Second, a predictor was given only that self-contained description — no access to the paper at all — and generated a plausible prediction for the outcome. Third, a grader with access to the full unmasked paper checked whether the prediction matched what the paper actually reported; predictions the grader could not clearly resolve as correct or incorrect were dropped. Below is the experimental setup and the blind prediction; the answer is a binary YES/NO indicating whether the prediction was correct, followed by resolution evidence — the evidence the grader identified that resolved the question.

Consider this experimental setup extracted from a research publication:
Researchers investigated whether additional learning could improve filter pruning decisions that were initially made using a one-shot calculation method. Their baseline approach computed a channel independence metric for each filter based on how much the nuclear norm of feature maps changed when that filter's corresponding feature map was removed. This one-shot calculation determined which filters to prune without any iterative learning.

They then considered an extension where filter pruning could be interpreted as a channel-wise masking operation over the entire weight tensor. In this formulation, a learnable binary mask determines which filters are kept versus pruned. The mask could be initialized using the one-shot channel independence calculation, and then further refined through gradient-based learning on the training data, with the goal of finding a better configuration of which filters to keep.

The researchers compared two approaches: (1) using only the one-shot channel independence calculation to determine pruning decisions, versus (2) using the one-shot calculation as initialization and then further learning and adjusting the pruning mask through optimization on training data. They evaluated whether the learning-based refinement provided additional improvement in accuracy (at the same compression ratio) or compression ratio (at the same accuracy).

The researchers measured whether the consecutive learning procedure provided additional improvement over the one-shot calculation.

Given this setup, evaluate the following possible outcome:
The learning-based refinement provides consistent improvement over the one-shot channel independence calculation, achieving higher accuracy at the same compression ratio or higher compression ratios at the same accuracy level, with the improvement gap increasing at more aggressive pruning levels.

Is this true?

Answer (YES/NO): NO